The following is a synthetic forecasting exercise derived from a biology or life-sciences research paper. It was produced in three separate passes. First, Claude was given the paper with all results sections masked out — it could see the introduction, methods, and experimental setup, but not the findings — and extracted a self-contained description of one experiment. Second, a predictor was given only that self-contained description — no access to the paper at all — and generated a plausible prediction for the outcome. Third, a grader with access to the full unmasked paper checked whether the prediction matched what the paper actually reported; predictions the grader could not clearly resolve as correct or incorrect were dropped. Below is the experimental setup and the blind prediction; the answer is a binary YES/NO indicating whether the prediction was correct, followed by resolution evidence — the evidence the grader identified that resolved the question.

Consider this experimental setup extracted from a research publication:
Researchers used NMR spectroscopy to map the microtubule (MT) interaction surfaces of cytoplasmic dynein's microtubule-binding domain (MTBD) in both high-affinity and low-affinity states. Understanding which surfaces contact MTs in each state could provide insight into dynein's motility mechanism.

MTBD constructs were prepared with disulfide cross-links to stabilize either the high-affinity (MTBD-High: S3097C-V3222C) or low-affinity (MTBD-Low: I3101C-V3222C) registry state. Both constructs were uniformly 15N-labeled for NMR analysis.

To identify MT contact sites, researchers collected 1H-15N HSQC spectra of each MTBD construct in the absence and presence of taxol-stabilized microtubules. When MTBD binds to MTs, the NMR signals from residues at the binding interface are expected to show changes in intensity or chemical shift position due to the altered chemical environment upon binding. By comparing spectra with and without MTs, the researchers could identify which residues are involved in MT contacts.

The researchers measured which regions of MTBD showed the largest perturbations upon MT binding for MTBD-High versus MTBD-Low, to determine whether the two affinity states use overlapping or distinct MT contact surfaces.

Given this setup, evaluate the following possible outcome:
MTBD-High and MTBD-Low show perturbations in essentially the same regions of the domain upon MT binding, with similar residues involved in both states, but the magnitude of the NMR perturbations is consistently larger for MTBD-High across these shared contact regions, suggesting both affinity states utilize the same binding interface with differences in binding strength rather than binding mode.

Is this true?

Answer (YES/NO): NO